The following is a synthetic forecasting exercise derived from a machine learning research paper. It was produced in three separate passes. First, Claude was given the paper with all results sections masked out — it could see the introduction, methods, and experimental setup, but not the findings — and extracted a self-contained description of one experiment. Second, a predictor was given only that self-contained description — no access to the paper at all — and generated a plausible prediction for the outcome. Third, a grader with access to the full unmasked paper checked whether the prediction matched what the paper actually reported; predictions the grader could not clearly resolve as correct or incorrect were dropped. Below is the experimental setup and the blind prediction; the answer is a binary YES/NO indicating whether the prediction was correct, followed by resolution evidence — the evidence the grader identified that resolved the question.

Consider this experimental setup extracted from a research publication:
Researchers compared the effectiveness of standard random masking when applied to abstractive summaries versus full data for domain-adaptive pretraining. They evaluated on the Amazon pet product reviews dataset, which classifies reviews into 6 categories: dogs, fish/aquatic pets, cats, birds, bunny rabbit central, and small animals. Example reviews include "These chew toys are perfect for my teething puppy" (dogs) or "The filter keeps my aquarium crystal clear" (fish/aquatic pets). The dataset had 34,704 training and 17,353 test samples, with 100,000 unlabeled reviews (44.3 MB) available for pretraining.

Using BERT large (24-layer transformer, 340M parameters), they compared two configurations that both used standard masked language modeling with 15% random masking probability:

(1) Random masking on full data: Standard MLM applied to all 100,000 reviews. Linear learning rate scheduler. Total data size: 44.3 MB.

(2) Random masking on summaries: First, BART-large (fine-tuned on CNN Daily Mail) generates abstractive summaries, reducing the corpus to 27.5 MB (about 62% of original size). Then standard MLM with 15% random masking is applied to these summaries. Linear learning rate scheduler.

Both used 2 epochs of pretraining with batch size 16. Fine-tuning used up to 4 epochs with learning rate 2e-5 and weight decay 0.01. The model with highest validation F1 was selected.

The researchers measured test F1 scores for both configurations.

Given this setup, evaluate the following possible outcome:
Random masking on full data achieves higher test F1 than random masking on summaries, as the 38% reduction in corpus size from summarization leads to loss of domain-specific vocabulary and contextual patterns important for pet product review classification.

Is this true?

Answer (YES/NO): NO